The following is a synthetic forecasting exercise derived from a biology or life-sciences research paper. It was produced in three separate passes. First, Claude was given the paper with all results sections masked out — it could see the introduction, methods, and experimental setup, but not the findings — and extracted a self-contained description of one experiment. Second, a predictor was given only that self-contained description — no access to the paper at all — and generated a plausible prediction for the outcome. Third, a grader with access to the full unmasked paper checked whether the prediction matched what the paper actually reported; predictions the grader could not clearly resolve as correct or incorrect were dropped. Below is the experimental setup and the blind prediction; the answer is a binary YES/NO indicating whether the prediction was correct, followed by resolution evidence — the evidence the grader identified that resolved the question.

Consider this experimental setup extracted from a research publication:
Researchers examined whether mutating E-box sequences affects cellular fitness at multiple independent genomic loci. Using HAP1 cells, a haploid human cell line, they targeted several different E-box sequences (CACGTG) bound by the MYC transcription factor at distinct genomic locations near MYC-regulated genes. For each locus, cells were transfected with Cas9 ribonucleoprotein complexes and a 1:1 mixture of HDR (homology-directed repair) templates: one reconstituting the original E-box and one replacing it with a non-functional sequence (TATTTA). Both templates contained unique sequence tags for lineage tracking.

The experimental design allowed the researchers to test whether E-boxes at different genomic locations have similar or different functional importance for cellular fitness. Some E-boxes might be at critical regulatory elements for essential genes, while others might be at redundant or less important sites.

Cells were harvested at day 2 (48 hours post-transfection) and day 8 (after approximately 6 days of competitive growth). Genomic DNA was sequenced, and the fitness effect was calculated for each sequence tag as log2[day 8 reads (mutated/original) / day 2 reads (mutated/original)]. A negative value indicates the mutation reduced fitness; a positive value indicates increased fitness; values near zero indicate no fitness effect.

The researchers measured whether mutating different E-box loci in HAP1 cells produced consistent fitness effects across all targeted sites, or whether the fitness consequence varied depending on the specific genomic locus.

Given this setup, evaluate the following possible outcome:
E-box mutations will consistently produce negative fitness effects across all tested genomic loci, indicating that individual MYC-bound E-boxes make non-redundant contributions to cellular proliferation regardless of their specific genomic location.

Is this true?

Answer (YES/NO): NO